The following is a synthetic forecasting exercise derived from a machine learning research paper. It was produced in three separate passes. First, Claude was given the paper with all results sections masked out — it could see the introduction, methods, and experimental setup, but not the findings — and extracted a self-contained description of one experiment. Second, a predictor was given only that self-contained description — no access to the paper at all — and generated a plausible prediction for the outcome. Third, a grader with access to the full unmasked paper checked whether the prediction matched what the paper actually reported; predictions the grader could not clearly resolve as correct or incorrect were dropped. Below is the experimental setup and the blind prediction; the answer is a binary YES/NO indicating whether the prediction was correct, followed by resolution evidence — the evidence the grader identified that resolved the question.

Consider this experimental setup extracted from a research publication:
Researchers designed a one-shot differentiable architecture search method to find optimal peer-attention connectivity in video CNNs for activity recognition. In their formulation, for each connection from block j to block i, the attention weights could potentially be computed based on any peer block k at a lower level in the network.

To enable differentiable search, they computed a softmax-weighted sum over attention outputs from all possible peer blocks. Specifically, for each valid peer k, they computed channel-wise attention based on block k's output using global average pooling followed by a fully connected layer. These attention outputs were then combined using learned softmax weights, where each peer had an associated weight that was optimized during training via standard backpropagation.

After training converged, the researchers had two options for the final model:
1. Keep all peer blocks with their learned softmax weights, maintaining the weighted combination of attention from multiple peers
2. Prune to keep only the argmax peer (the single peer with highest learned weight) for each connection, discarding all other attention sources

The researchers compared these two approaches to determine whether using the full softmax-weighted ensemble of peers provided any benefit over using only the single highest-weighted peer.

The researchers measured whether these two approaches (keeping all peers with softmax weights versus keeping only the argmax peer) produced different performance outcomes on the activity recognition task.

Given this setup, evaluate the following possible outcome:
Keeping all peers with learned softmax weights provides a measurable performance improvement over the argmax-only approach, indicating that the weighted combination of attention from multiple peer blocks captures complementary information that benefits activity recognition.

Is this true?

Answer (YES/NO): NO